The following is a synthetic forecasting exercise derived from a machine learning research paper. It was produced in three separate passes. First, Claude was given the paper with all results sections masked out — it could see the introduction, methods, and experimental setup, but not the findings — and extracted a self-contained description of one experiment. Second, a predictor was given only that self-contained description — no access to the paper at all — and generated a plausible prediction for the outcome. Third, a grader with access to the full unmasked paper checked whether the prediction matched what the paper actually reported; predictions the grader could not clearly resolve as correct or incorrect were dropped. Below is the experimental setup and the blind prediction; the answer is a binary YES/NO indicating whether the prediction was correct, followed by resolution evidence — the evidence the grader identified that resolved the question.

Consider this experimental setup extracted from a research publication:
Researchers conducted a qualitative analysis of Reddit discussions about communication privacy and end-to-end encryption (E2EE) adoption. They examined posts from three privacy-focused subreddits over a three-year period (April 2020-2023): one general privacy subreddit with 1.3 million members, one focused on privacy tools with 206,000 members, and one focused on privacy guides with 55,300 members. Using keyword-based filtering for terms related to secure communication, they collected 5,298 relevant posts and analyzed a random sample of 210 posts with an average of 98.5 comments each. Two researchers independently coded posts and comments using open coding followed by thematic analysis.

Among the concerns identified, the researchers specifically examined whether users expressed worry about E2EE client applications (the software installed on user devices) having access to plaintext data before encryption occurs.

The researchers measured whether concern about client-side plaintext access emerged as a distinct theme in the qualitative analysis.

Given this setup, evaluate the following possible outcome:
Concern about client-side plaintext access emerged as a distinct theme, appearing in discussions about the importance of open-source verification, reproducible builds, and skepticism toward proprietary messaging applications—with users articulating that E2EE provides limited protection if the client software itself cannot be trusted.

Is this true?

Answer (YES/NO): NO